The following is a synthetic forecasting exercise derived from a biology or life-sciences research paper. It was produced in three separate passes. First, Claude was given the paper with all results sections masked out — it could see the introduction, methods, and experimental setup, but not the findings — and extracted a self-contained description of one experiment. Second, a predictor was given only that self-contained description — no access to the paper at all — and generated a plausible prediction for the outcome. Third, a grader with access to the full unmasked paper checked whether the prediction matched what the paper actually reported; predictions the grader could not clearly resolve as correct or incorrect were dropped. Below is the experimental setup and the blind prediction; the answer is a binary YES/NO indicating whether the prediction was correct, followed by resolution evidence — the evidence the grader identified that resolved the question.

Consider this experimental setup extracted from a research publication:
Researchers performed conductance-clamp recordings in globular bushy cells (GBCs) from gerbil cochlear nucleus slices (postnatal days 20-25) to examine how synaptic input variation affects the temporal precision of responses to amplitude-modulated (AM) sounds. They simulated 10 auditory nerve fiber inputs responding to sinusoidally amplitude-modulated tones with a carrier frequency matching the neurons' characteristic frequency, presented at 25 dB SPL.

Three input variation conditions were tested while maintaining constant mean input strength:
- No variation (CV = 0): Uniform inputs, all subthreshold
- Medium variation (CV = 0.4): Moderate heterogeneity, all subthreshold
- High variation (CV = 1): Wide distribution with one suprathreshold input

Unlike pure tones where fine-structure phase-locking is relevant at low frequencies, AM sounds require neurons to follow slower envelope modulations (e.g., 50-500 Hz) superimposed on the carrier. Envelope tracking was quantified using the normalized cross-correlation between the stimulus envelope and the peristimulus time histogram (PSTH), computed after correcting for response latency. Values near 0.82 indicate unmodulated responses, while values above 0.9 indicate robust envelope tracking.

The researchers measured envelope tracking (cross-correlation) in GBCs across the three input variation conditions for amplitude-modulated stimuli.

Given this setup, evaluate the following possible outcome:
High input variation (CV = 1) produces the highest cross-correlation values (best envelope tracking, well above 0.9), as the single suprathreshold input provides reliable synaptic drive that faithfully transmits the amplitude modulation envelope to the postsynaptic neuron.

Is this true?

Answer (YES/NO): YES